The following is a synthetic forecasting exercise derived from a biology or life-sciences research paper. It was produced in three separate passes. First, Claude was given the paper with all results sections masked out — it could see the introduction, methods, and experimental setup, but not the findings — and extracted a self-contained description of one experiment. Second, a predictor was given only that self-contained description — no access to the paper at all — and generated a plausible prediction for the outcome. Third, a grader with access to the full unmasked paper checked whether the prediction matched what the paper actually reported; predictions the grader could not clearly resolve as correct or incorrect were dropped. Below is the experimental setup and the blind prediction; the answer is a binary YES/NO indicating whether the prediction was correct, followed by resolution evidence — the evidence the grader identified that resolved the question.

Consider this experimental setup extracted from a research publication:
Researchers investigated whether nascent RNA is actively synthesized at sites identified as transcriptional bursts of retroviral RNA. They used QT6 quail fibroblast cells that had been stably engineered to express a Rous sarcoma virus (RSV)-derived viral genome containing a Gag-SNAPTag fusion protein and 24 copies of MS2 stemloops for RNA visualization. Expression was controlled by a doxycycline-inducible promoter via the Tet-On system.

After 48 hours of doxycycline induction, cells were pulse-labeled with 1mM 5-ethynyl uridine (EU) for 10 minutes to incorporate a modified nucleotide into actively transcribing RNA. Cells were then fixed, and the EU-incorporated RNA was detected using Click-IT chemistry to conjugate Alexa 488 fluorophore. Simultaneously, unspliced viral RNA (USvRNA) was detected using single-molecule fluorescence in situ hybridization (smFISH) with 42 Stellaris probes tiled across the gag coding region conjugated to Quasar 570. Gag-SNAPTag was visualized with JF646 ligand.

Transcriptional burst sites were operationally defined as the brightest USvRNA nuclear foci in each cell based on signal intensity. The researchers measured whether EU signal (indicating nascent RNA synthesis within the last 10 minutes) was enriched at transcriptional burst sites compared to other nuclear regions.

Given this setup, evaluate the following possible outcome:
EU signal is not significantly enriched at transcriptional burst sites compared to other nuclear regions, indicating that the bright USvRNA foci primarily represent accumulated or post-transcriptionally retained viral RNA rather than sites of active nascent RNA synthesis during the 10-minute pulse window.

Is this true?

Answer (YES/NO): NO